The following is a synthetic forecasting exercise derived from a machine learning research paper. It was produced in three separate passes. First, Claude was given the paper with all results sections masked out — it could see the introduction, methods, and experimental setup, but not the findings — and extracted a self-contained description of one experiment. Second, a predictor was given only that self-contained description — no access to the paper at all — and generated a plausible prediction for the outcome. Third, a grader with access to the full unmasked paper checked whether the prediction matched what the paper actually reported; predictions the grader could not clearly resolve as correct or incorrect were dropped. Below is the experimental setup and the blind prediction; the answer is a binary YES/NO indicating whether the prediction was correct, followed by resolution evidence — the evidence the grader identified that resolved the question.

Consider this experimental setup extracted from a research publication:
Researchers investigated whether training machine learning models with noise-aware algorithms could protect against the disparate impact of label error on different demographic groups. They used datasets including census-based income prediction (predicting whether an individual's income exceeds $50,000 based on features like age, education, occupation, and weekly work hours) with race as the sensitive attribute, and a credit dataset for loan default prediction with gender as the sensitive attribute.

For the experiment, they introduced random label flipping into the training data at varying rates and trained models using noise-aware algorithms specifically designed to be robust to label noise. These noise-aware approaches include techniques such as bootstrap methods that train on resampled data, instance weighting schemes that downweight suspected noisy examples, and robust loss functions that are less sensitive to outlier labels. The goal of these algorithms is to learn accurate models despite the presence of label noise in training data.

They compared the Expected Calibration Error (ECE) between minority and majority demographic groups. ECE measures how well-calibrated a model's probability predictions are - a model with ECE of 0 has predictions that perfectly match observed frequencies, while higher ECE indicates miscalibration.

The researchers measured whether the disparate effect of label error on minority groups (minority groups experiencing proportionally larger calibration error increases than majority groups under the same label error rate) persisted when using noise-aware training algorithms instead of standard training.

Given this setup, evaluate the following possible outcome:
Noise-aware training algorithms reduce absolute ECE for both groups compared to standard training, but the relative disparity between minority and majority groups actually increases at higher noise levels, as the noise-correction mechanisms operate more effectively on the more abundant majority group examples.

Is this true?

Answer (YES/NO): NO